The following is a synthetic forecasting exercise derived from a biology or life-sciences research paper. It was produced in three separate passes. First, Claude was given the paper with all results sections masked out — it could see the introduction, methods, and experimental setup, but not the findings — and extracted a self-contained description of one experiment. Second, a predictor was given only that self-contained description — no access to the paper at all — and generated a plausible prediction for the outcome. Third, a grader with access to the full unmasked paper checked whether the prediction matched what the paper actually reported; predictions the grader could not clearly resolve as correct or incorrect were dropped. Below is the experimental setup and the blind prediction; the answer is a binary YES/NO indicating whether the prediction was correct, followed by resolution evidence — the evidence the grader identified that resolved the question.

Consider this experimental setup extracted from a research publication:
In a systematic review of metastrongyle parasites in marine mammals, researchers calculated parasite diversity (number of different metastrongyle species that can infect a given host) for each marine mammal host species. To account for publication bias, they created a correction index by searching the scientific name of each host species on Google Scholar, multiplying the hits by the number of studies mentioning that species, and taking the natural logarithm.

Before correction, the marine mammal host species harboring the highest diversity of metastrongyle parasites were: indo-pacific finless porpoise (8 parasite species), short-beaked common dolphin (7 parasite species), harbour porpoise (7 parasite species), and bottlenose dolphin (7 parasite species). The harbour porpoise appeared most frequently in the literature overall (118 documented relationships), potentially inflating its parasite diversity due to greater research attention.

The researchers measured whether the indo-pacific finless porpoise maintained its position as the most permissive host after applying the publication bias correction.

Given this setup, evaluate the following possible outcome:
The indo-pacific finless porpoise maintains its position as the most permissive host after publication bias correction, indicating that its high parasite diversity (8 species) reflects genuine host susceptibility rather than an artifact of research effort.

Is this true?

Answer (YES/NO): YES